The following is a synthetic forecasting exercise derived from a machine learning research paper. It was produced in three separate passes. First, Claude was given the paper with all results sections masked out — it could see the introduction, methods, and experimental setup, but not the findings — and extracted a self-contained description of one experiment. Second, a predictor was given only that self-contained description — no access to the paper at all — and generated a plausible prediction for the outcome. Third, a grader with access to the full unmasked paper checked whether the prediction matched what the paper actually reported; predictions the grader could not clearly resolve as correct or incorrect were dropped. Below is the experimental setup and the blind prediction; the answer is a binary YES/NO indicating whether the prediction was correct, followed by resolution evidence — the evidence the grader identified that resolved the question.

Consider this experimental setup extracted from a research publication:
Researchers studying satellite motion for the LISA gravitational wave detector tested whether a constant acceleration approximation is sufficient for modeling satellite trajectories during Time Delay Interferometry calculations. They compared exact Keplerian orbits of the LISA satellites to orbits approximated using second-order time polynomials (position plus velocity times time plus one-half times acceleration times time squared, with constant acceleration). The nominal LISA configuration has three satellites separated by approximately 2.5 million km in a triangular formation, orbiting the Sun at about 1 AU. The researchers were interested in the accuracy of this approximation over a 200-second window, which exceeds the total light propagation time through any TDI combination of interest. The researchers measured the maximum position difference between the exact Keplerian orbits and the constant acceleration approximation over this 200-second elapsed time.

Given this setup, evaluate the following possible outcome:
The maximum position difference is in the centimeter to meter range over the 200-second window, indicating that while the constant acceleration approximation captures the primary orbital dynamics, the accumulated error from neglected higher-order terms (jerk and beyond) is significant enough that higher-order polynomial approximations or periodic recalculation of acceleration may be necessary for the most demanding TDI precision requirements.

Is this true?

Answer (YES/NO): NO